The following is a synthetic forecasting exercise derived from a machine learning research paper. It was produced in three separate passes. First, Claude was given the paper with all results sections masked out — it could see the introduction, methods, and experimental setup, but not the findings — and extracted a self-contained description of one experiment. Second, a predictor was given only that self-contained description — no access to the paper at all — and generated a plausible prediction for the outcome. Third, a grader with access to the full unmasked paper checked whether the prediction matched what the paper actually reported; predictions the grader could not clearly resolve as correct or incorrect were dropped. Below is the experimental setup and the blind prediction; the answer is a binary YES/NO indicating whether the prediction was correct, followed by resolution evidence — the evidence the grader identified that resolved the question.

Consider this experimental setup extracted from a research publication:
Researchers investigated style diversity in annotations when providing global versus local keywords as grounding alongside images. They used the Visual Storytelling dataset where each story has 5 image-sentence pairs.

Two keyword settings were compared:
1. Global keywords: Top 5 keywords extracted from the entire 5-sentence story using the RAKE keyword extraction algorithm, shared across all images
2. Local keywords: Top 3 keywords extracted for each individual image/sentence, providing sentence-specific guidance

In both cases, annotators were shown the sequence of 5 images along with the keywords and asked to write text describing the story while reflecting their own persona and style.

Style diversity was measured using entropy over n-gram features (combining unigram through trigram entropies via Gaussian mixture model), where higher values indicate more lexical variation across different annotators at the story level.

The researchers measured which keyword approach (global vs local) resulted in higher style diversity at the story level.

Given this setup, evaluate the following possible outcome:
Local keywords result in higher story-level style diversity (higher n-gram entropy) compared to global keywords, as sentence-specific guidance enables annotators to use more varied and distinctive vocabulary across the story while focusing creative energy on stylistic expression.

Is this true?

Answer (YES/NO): YES